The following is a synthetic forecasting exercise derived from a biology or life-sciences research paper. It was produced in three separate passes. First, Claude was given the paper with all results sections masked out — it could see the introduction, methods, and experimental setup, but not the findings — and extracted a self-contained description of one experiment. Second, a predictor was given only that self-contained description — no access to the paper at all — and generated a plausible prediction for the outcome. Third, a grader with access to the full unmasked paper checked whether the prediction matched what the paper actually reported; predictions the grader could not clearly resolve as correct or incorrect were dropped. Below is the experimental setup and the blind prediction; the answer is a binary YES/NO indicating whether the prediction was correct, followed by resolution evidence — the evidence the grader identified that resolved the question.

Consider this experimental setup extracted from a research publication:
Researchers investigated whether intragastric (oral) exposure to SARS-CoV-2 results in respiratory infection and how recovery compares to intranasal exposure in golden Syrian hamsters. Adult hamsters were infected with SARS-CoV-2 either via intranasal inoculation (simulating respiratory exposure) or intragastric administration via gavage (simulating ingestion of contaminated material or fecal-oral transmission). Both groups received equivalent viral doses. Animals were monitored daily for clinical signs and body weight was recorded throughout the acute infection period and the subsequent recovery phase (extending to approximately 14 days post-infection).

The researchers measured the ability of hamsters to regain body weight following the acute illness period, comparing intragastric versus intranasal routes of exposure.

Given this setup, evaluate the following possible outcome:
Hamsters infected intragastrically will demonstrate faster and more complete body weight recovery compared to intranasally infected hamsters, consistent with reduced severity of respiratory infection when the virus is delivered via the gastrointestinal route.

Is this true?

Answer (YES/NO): NO